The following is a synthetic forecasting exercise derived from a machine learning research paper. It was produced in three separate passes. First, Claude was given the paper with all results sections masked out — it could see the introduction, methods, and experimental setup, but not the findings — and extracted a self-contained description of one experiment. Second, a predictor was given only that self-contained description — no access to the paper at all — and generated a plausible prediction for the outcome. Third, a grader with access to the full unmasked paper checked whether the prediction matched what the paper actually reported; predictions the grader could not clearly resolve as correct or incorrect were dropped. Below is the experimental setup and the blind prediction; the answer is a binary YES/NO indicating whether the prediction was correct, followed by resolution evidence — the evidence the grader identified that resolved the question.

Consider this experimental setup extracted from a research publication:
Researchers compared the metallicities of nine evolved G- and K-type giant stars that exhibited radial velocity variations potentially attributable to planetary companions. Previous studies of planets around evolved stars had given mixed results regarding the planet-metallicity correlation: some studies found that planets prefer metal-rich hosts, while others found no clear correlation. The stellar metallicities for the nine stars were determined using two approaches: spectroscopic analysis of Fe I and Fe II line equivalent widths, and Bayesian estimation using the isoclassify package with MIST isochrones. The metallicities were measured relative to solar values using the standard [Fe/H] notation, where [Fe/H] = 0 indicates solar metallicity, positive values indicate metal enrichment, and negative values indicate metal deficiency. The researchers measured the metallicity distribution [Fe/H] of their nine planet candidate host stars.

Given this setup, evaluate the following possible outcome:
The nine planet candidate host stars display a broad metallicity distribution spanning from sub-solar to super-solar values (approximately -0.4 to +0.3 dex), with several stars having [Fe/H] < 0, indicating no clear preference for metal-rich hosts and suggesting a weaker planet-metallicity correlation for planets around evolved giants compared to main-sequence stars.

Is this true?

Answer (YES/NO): NO